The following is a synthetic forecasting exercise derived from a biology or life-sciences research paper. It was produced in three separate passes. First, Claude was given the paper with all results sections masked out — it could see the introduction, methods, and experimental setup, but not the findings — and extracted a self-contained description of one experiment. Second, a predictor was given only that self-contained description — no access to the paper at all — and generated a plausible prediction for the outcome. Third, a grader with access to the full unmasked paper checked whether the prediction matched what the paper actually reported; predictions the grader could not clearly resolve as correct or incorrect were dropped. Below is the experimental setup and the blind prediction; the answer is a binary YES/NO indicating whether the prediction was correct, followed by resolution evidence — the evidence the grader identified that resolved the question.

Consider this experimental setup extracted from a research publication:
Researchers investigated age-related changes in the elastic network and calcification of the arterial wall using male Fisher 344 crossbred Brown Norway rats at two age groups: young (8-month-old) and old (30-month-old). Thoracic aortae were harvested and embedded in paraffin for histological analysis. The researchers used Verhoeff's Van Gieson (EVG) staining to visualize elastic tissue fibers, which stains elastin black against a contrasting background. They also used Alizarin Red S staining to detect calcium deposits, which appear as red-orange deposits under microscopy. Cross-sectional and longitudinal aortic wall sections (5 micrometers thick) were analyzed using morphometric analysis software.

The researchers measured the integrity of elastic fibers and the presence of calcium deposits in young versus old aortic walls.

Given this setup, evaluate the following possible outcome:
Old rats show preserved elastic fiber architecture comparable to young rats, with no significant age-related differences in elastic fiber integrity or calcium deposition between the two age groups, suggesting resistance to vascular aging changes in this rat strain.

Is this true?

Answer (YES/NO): NO